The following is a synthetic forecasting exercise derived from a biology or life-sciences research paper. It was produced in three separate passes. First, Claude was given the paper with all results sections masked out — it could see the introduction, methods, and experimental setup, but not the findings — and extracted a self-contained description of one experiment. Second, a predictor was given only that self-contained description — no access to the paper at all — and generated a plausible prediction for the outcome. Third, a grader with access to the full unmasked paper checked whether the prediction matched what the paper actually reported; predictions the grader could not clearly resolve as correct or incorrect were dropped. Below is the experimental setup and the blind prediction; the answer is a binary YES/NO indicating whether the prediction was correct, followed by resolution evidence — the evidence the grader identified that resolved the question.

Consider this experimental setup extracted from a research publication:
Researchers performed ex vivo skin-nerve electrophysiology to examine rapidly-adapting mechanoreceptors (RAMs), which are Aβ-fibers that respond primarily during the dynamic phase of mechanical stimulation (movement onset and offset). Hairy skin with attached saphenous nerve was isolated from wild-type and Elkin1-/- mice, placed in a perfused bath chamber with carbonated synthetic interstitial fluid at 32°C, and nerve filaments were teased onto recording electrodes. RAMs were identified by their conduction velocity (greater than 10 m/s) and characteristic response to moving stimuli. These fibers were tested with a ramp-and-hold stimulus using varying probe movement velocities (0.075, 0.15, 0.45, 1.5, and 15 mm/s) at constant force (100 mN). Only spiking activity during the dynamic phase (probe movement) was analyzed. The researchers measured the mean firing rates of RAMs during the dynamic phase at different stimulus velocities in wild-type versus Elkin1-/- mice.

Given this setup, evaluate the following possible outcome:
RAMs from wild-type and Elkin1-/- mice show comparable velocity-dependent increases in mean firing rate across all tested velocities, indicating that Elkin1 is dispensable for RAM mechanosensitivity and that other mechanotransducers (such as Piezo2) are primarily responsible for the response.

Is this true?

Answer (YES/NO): NO